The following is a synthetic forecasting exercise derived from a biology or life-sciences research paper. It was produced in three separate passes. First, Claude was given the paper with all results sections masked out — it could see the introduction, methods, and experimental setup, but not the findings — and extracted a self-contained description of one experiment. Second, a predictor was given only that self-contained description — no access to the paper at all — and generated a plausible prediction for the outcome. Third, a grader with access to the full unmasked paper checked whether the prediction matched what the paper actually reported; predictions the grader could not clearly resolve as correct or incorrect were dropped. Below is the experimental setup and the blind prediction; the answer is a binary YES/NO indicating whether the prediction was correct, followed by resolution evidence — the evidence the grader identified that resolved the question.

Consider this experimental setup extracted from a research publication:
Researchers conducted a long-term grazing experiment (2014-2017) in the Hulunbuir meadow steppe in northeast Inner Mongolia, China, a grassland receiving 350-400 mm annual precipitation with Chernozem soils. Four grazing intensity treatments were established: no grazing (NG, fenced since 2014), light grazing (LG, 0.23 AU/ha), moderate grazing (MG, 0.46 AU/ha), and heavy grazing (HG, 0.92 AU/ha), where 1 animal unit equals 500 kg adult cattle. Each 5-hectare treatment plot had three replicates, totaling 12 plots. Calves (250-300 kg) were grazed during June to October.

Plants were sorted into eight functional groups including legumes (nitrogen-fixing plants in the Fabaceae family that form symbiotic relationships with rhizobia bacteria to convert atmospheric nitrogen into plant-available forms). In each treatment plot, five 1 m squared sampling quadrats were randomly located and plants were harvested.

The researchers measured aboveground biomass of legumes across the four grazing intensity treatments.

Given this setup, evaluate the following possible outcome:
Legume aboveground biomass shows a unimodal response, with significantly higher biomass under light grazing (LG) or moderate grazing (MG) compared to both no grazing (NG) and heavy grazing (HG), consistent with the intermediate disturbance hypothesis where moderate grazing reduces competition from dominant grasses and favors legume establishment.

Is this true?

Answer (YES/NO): NO